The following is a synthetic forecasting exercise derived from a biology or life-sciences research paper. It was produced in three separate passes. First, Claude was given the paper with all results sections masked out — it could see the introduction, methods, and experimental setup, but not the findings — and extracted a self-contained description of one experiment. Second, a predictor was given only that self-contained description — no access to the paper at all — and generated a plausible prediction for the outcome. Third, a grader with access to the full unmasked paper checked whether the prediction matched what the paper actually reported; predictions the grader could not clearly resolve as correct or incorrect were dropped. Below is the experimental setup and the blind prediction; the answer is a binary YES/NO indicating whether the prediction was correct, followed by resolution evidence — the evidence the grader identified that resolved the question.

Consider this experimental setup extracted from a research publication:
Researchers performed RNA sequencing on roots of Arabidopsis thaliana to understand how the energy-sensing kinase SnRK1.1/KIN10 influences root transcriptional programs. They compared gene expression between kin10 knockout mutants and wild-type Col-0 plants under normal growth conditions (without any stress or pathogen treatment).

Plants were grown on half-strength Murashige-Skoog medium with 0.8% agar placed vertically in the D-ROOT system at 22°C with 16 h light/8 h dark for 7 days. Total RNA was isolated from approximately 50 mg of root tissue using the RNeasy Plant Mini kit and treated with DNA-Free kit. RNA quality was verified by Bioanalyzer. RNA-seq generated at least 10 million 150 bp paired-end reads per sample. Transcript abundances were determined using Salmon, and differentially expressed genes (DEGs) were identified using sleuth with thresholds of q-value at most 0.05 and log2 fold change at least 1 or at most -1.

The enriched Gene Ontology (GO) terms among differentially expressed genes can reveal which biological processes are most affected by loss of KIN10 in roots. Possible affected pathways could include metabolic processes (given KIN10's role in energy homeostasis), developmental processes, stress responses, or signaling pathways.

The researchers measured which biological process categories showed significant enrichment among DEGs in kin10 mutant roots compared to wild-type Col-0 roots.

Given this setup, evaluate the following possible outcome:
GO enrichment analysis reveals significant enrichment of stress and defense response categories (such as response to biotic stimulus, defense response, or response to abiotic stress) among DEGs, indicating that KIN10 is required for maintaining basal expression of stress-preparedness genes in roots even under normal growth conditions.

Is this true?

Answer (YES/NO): NO